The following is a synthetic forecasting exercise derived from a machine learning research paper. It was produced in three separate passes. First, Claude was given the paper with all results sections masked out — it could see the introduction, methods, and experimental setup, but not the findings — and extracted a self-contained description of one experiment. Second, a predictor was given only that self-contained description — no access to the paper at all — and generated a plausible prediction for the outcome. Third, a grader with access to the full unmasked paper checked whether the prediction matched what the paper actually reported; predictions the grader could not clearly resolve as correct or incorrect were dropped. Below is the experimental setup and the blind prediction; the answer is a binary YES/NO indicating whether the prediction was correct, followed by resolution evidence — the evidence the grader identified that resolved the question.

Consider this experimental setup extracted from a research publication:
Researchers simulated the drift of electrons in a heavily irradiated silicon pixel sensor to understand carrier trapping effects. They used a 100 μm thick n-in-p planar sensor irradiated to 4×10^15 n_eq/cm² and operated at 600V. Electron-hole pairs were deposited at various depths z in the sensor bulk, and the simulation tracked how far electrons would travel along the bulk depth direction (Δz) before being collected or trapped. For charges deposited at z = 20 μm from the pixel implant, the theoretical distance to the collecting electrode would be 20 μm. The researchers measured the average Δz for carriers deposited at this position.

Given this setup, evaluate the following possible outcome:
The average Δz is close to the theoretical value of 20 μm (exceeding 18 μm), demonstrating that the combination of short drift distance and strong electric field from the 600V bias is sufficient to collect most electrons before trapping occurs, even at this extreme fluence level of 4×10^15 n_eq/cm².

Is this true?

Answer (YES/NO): NO